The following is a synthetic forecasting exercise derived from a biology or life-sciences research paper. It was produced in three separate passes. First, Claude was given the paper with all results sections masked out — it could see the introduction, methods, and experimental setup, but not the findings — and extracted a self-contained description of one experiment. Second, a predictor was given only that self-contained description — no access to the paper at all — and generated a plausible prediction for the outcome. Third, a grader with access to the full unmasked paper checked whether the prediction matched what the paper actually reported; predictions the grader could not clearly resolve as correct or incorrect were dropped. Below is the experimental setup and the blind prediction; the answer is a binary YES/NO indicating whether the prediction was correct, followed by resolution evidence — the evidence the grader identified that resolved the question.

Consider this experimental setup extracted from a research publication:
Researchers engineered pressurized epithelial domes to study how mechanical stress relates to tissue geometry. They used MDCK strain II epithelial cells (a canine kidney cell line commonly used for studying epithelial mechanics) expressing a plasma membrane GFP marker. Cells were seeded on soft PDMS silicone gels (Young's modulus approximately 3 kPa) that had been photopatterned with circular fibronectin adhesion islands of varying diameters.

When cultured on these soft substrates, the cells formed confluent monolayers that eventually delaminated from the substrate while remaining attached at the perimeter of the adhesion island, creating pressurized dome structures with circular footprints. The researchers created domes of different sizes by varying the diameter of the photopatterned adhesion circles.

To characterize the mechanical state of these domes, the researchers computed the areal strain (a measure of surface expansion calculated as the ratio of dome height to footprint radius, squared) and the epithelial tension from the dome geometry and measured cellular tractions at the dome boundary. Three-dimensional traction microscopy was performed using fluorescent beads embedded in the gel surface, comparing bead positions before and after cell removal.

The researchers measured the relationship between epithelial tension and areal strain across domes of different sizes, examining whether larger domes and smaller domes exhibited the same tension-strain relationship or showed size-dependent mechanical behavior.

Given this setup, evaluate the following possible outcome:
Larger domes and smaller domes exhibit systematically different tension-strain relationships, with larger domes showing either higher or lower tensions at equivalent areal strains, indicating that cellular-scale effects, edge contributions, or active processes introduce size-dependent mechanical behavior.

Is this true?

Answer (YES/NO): NO